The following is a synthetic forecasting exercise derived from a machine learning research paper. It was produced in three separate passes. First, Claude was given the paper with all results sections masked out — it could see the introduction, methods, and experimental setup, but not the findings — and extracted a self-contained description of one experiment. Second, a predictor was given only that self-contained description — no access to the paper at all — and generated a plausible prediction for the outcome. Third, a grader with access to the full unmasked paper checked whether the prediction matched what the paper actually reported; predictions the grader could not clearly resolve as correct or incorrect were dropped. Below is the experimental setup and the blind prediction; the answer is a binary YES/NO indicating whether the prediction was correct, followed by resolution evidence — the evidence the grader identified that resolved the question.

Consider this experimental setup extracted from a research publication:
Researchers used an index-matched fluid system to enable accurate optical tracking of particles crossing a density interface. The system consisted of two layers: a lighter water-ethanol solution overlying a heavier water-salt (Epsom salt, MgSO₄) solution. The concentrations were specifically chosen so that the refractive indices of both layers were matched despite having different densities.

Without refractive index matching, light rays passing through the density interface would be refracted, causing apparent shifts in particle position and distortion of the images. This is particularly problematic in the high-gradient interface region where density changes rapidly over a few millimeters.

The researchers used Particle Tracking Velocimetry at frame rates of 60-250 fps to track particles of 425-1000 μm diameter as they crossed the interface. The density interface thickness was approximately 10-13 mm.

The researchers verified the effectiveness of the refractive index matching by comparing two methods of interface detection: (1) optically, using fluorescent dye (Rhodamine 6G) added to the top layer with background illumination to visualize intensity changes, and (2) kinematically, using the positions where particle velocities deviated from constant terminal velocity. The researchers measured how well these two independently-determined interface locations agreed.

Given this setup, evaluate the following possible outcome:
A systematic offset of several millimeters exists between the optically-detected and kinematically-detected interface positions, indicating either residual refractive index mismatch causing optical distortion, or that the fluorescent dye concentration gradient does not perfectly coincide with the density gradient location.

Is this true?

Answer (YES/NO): NO